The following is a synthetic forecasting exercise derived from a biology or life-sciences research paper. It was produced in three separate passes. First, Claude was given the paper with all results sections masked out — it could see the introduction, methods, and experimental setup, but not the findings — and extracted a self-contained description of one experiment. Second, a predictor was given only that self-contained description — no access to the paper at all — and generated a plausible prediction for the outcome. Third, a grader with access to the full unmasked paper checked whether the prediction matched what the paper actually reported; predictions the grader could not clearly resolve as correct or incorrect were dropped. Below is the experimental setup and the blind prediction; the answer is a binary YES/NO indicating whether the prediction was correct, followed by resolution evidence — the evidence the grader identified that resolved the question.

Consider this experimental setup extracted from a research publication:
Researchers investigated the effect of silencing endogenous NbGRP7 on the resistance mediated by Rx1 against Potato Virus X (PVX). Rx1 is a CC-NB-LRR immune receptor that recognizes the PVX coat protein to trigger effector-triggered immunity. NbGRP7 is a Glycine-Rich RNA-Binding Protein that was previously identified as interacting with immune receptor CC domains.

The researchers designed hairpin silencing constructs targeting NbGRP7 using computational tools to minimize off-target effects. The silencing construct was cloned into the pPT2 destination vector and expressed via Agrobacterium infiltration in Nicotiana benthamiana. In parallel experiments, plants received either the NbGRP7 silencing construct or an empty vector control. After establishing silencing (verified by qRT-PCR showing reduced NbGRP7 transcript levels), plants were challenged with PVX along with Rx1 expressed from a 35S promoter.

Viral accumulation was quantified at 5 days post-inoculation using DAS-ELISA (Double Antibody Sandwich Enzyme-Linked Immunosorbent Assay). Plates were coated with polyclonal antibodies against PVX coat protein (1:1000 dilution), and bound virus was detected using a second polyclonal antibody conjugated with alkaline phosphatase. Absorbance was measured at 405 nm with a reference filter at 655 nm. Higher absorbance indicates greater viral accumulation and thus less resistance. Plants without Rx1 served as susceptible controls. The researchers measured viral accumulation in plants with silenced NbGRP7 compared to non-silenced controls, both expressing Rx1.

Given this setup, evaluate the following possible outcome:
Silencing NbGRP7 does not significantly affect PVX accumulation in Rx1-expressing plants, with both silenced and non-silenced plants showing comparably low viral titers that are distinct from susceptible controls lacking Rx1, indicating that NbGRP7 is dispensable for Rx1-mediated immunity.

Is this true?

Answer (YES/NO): NO